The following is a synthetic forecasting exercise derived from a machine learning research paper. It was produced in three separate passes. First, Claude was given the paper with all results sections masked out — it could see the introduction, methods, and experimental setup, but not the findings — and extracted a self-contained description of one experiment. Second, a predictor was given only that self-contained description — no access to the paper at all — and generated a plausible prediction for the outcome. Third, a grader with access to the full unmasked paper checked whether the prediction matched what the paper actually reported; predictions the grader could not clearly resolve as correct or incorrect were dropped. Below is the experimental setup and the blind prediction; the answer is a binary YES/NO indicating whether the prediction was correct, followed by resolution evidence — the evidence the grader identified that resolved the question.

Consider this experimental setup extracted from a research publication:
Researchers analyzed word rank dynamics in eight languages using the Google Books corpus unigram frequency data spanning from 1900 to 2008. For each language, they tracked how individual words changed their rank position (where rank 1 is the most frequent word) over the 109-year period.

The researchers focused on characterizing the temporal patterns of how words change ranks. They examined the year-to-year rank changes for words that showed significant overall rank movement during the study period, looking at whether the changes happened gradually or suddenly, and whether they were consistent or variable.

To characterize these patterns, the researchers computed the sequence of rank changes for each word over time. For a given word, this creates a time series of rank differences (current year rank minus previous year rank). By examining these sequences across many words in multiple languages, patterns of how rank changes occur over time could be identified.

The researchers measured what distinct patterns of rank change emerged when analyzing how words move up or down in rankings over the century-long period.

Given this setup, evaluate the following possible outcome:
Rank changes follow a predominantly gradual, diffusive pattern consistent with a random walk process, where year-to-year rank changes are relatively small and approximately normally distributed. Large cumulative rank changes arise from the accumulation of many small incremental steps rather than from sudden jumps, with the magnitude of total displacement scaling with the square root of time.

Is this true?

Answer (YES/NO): NO